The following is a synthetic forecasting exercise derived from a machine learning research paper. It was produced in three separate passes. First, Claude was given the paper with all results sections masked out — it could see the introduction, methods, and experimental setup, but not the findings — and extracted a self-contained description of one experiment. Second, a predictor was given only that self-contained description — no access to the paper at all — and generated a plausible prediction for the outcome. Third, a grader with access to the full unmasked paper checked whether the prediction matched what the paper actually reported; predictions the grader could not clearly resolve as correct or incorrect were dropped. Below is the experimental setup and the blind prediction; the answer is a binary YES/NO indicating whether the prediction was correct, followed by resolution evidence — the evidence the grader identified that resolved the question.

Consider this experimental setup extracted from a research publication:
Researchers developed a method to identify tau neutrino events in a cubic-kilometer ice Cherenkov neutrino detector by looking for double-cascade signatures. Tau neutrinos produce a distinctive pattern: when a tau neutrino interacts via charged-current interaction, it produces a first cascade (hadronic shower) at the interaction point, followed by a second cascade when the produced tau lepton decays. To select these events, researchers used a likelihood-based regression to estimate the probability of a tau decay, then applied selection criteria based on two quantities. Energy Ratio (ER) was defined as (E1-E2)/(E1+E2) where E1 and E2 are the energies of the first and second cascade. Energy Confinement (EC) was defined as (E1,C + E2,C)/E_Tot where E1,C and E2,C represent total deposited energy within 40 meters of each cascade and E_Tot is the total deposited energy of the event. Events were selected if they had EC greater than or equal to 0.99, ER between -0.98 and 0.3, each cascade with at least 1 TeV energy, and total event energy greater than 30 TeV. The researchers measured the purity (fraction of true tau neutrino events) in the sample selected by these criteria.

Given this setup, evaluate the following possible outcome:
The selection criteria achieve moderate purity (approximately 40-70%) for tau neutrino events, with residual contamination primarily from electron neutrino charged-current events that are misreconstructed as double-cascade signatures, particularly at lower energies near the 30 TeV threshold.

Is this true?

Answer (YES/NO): NO